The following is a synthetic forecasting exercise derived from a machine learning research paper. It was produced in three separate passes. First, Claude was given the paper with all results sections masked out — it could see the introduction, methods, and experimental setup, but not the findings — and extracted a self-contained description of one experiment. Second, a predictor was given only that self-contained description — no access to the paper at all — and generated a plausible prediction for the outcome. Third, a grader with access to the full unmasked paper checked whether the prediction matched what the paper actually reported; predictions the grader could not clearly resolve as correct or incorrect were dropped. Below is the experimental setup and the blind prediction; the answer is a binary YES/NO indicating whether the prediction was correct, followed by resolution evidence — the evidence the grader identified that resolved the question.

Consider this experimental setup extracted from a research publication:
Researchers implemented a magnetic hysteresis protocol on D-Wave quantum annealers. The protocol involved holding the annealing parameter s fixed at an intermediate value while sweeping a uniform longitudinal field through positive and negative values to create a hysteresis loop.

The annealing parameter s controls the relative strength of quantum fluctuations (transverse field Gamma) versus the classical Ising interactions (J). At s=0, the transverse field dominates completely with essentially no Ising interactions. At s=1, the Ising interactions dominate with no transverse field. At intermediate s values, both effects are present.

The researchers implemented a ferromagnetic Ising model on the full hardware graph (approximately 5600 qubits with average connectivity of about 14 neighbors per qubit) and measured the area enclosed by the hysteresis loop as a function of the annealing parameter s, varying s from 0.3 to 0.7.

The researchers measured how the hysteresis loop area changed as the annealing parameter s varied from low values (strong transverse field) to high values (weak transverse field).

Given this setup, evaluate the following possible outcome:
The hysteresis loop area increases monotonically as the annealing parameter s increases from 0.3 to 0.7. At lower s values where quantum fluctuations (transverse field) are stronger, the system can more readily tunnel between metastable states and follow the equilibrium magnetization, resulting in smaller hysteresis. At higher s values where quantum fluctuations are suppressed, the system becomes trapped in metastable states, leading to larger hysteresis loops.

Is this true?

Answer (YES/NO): NO